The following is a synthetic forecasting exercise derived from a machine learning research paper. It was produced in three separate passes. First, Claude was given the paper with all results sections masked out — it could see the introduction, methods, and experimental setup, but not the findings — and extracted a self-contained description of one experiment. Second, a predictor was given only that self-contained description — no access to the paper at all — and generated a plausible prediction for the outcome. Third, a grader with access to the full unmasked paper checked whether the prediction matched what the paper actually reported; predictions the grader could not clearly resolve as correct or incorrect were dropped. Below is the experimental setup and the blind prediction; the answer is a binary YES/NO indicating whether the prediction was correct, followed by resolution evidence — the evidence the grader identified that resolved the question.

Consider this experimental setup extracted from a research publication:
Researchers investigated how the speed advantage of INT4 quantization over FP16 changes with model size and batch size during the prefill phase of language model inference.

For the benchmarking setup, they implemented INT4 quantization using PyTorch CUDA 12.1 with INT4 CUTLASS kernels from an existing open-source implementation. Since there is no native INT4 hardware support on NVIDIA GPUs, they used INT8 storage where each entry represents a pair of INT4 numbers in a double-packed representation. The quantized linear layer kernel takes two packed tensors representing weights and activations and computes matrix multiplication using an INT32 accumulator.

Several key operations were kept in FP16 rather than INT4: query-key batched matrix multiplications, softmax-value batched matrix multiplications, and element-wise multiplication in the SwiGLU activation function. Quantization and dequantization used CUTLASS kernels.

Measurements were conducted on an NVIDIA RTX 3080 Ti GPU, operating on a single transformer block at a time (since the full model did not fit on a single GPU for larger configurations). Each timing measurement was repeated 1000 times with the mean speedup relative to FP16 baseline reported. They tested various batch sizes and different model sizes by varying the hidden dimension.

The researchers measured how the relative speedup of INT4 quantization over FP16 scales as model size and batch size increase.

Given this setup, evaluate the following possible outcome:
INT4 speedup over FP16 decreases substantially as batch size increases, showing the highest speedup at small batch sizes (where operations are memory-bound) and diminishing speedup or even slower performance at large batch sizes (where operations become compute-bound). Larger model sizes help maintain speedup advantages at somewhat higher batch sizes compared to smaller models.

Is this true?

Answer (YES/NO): NO